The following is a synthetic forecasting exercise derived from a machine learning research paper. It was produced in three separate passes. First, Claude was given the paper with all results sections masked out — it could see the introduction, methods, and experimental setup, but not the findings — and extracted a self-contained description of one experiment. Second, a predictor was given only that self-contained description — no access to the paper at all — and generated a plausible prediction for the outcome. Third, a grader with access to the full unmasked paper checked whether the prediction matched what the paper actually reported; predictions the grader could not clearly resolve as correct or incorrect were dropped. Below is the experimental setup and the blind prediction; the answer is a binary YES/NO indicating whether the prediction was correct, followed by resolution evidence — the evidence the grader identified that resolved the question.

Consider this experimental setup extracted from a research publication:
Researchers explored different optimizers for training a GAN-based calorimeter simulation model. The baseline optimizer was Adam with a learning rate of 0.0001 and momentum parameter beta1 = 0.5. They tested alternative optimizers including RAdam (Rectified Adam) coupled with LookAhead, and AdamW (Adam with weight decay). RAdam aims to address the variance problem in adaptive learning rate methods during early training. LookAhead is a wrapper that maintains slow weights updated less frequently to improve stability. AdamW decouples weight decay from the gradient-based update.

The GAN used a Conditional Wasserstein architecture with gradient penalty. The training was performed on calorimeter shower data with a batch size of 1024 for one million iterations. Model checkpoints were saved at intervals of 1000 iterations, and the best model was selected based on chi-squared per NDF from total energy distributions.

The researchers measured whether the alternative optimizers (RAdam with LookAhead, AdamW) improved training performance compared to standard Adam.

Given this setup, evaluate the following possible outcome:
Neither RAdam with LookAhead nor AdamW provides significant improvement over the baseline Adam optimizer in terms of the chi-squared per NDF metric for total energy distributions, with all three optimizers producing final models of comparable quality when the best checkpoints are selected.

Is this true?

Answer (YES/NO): NO